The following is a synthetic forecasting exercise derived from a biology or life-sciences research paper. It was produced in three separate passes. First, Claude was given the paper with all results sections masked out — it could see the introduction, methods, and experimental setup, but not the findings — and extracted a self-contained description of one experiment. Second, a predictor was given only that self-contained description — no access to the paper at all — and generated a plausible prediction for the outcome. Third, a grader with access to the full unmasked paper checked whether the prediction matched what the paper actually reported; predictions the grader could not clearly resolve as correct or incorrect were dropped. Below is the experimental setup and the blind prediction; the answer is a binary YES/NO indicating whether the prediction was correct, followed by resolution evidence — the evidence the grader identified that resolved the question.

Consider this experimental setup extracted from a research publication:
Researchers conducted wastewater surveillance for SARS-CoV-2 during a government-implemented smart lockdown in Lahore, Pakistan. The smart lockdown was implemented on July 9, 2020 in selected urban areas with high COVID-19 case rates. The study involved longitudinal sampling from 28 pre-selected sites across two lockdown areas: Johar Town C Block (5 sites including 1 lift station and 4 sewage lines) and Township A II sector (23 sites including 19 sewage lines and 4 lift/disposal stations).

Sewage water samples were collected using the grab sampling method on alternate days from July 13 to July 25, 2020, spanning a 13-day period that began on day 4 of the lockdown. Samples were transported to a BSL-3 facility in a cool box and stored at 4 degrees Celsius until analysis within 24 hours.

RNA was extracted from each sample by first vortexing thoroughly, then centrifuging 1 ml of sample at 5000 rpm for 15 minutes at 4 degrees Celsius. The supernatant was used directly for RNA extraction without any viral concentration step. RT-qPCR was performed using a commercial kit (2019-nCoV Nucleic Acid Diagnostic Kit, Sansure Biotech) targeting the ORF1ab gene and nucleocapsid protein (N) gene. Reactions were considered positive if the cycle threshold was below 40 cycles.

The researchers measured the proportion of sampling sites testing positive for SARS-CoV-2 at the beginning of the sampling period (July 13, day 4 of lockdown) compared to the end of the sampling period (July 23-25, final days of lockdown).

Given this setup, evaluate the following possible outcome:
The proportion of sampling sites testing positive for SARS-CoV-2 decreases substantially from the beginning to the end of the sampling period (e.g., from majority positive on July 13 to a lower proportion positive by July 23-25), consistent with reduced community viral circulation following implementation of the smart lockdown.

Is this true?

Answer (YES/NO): YES